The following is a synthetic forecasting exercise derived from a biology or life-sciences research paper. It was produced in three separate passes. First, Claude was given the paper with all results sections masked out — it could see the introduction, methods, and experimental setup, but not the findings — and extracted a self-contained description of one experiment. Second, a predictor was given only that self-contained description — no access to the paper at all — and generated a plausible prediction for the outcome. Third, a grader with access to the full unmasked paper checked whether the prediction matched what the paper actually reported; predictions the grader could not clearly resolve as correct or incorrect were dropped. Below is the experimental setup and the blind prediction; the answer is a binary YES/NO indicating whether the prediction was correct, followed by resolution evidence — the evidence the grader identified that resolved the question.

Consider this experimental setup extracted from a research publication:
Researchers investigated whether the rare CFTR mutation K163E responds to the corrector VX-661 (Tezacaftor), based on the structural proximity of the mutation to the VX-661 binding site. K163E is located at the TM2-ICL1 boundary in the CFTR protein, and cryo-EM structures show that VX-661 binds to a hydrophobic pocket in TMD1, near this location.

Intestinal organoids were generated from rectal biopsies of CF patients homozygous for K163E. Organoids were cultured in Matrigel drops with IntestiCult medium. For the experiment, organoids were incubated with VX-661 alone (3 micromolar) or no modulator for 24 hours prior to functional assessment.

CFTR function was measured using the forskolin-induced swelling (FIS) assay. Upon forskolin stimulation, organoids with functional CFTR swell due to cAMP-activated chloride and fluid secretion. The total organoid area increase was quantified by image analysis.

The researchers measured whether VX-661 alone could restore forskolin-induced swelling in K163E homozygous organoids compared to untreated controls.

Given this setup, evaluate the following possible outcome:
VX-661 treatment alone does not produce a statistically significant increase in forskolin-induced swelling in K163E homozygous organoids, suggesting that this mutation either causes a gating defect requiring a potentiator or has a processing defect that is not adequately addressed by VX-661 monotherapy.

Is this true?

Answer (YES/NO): NO